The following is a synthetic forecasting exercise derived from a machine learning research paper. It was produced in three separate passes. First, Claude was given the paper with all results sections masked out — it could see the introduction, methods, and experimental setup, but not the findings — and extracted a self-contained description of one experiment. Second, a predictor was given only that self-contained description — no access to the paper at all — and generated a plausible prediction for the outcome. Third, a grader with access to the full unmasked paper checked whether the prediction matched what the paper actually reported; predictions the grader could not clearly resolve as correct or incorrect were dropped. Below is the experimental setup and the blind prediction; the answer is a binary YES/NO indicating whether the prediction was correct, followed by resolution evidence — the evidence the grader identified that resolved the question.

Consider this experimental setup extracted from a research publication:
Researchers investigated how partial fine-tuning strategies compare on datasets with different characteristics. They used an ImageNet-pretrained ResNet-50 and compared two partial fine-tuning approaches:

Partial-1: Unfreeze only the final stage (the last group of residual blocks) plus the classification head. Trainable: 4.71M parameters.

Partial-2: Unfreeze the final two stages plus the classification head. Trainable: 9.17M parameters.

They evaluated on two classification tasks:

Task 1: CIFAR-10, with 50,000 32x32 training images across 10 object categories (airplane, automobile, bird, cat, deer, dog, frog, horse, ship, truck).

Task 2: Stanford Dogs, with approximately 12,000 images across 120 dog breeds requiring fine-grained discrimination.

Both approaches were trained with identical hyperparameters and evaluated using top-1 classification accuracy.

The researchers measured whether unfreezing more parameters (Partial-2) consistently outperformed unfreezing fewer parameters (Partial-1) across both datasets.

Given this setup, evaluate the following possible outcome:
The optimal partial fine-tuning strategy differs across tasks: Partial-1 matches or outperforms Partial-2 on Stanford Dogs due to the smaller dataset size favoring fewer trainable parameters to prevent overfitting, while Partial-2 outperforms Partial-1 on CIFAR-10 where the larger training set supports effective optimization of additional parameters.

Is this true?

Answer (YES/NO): YES